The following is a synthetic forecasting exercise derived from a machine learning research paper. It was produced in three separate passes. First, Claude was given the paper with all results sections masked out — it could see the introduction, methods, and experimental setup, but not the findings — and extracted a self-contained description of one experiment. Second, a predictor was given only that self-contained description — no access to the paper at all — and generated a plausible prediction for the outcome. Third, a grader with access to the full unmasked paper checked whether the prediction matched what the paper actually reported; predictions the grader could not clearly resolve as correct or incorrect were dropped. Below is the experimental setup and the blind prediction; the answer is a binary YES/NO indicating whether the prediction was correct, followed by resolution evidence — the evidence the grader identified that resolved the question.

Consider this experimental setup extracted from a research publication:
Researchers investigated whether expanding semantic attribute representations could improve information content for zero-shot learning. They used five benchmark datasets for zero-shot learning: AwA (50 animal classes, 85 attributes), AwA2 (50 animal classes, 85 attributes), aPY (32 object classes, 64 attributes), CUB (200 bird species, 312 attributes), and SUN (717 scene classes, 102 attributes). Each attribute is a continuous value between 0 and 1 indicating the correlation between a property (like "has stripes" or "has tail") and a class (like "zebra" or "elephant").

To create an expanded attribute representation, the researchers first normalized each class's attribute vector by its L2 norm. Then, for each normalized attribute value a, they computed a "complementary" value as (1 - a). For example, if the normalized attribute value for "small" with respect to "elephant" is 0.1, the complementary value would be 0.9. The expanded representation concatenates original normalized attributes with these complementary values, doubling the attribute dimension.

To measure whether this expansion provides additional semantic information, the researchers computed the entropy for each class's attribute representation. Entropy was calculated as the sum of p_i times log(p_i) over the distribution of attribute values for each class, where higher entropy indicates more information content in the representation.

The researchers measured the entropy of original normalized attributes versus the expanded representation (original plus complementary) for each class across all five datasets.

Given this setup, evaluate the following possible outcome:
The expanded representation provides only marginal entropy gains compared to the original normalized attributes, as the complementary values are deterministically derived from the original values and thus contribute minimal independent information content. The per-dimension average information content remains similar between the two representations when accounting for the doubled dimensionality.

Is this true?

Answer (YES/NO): NO